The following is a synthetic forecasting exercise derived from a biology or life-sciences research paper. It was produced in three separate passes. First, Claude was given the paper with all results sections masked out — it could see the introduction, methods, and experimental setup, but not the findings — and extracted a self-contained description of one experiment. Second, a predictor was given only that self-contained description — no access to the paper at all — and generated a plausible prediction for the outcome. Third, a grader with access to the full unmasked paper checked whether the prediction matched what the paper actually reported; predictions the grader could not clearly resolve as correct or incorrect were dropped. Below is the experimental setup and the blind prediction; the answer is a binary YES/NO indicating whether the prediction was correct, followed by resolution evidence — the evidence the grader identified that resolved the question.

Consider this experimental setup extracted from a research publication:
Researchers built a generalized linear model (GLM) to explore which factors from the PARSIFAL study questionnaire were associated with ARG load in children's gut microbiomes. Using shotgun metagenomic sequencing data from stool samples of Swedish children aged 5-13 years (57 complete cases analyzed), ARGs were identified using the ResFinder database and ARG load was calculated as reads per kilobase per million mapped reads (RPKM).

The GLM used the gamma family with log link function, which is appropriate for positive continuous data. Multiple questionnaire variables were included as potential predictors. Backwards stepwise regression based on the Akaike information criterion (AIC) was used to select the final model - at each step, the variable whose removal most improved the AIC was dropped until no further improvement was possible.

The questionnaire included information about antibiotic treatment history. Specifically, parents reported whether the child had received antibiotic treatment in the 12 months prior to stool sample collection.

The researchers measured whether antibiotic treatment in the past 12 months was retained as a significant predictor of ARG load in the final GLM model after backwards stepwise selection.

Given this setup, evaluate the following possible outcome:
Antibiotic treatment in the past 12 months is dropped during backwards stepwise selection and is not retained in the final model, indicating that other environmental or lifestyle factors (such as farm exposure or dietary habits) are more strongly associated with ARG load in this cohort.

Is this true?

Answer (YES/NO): NO